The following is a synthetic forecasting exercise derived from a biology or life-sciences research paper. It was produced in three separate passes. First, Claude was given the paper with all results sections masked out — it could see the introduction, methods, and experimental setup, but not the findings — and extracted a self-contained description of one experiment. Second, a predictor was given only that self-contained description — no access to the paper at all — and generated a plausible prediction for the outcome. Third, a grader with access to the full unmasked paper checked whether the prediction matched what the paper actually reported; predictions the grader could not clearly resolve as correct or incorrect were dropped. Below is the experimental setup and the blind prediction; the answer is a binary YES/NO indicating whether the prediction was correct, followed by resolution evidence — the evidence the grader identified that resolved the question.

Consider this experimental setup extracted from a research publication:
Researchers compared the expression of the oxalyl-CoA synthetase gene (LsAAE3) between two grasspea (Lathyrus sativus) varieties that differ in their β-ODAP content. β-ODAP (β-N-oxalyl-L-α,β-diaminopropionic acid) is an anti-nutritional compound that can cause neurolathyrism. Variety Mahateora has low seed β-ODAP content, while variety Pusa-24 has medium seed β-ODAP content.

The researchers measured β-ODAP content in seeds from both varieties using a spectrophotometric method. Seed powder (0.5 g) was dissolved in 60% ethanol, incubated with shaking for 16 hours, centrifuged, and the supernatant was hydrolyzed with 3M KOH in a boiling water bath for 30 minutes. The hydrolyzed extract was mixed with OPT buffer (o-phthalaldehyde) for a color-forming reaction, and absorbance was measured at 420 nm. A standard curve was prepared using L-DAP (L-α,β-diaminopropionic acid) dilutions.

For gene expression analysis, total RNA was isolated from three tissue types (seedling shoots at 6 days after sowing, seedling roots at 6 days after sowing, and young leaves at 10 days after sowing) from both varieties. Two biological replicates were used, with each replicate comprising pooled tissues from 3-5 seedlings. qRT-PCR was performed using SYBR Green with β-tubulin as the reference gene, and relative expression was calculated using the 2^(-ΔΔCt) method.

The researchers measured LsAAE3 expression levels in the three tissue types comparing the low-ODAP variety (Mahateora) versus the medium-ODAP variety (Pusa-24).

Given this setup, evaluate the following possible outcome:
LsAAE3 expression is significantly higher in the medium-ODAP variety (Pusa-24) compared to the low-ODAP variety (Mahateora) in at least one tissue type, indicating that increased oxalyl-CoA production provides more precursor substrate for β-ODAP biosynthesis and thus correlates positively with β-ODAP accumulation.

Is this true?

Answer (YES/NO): NO